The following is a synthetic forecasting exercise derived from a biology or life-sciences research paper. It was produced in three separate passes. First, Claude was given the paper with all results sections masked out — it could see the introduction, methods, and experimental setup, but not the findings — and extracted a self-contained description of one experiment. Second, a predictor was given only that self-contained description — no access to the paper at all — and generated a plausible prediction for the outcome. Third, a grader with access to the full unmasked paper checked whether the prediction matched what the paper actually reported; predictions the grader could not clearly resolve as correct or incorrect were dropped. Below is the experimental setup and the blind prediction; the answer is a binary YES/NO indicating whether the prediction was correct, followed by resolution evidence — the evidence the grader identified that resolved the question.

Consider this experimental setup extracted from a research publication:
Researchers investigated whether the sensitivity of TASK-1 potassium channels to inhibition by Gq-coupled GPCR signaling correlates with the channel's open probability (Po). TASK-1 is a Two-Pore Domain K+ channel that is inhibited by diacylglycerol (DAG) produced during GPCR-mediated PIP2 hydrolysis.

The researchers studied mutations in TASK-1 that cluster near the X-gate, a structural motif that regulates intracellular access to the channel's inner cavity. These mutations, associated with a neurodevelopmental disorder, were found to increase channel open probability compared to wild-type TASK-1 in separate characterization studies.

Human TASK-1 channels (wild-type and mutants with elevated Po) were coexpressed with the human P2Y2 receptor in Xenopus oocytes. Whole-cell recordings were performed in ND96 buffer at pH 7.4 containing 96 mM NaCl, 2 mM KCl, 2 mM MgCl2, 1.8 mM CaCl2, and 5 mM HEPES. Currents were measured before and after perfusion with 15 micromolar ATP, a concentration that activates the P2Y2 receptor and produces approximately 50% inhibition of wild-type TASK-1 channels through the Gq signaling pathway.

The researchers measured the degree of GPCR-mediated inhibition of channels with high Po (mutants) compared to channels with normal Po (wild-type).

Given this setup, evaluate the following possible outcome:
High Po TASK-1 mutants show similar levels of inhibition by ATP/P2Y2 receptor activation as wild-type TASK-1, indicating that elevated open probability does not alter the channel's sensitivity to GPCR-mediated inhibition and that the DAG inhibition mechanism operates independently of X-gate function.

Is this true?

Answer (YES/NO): NO